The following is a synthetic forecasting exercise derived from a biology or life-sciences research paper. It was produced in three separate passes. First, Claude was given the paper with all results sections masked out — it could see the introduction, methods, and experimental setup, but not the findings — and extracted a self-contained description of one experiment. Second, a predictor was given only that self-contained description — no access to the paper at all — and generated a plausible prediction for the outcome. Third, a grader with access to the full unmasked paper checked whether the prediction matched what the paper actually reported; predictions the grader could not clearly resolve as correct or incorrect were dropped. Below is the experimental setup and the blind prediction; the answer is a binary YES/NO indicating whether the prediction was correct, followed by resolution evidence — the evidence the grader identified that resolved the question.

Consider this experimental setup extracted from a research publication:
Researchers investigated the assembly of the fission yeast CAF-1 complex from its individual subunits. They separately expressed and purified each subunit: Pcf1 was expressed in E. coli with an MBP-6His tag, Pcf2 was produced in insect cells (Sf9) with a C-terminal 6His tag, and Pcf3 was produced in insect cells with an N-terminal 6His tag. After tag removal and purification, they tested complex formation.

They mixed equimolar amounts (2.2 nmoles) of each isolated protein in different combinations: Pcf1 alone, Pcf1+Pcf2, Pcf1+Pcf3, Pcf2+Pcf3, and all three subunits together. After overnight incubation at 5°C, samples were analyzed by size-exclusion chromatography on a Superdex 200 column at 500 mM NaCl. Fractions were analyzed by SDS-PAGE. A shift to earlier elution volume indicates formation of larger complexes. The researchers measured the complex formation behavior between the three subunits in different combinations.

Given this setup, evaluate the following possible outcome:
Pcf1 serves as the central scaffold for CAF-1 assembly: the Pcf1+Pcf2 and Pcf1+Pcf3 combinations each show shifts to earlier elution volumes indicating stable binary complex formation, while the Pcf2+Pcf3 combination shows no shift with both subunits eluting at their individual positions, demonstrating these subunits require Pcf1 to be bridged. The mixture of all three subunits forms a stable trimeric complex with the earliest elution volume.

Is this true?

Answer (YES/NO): YES